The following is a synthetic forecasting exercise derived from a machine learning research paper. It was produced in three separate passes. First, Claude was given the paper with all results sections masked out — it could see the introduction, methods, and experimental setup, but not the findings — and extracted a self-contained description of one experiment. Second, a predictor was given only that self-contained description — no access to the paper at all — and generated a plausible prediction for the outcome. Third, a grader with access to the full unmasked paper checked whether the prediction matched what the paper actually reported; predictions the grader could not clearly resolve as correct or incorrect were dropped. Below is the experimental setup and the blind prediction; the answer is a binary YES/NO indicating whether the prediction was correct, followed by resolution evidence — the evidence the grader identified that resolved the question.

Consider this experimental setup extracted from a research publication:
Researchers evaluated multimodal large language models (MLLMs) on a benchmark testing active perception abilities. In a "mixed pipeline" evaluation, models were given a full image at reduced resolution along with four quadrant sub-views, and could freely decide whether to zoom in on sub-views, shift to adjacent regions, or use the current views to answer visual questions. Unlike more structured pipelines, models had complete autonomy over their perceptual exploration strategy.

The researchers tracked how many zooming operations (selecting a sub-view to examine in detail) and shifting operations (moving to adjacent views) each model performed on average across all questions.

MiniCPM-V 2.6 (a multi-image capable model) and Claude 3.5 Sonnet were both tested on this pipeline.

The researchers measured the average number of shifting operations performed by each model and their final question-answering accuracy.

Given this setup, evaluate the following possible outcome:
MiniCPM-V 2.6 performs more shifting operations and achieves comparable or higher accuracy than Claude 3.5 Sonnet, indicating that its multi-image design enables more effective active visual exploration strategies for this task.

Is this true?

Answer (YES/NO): NO